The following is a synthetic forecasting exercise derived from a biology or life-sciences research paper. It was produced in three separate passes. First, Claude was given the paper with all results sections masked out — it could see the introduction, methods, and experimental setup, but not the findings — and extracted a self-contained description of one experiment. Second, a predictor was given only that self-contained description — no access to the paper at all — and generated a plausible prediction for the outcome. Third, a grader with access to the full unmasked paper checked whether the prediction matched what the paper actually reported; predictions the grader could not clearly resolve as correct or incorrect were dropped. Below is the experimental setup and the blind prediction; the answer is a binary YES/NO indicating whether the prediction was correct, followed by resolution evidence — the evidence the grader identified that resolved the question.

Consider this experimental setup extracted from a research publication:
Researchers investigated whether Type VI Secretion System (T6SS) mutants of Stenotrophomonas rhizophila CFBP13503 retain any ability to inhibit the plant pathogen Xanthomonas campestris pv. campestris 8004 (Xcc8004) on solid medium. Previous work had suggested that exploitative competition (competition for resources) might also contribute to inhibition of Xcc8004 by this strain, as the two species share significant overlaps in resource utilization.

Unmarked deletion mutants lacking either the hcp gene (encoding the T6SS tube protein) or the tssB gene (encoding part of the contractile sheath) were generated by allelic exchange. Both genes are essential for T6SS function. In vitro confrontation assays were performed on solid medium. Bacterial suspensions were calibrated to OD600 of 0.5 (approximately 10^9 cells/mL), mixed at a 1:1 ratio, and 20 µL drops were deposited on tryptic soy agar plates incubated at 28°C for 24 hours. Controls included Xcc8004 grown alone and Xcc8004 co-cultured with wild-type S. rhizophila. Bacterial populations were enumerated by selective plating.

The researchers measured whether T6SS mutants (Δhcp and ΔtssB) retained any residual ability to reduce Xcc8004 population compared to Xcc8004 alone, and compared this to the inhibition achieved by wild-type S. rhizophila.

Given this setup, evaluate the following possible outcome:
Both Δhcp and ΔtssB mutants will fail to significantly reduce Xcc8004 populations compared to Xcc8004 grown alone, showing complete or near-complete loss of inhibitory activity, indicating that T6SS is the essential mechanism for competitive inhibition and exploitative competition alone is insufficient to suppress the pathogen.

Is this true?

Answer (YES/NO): YES